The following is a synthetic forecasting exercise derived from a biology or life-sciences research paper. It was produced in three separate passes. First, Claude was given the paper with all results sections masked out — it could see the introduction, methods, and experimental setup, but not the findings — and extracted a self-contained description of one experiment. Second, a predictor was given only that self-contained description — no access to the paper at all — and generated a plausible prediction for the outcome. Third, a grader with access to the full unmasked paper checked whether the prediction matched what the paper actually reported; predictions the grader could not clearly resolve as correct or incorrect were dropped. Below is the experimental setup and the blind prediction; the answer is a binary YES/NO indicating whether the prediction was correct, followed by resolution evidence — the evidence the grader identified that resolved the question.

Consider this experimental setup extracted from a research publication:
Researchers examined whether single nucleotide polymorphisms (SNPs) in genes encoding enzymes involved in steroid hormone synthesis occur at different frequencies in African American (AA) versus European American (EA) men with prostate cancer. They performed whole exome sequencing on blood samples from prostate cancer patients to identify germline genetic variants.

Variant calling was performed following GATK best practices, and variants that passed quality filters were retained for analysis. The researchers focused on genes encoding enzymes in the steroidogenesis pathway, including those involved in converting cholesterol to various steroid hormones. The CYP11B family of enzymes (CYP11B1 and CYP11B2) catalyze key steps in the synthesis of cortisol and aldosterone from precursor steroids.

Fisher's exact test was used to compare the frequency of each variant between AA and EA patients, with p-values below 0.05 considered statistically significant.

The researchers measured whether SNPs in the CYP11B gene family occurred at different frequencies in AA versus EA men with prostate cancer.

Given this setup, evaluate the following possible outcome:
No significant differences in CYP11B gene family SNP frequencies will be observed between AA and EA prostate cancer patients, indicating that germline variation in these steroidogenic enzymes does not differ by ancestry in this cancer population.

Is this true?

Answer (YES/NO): NO